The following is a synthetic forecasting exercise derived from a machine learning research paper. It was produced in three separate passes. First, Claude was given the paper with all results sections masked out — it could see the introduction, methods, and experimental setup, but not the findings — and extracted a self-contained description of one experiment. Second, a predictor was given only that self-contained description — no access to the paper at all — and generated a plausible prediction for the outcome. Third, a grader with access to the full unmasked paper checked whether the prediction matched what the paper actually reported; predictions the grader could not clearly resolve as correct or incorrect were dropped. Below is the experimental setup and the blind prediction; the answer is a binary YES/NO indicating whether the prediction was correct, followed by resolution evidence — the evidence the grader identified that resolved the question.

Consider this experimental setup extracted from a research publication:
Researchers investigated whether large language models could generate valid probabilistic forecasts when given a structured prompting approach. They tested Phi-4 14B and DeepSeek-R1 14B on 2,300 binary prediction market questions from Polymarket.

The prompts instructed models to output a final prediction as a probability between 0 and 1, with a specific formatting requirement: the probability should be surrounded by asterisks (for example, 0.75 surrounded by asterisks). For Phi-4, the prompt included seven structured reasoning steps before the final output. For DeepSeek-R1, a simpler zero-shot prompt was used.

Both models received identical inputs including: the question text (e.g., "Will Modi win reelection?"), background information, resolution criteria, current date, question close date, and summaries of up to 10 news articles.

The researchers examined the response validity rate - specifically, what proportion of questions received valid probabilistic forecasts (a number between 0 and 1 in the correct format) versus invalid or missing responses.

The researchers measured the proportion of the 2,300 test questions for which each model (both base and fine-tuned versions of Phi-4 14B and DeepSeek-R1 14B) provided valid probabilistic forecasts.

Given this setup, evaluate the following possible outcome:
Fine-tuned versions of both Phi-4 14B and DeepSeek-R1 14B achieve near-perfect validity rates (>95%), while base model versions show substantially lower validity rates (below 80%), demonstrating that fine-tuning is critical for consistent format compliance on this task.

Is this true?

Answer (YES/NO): NO